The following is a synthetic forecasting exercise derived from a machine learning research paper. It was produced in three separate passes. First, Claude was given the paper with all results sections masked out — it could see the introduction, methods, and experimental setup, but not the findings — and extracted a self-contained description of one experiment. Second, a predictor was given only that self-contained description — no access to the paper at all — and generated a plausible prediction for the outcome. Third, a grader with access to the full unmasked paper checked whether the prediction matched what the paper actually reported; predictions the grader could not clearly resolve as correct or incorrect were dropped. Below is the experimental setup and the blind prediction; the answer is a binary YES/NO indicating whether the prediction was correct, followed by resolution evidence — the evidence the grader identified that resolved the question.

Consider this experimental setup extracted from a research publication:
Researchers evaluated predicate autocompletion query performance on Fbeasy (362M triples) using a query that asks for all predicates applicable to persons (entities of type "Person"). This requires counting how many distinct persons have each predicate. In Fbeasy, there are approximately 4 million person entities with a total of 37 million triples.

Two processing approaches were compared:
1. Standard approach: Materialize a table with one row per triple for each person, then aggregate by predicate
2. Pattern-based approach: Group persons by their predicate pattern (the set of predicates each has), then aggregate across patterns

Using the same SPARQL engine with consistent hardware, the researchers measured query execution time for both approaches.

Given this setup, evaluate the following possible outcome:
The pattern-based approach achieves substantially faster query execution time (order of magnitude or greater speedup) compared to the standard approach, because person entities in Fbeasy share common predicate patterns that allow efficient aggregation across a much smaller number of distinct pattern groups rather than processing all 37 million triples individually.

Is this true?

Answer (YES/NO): YES